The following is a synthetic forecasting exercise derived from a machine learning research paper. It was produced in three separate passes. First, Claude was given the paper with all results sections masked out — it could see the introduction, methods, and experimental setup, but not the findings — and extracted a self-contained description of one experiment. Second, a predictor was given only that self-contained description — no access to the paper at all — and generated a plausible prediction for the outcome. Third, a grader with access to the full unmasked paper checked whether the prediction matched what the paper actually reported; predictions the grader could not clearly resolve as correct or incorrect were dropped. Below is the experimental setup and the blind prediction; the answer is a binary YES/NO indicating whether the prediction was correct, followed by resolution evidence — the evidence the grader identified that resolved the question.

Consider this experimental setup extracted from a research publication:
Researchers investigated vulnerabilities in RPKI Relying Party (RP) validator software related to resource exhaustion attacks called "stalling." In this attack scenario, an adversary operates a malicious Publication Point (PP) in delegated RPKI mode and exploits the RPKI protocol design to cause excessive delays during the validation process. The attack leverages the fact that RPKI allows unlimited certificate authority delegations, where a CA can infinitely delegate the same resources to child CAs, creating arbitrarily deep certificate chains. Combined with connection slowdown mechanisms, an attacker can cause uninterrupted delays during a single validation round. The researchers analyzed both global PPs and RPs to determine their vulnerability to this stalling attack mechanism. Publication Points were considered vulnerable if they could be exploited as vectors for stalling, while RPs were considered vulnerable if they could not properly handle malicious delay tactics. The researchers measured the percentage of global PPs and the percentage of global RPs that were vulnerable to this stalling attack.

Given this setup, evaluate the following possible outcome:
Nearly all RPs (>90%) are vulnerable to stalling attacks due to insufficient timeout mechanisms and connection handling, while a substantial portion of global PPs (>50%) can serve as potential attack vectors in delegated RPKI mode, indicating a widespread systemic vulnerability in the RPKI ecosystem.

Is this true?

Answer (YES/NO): NO